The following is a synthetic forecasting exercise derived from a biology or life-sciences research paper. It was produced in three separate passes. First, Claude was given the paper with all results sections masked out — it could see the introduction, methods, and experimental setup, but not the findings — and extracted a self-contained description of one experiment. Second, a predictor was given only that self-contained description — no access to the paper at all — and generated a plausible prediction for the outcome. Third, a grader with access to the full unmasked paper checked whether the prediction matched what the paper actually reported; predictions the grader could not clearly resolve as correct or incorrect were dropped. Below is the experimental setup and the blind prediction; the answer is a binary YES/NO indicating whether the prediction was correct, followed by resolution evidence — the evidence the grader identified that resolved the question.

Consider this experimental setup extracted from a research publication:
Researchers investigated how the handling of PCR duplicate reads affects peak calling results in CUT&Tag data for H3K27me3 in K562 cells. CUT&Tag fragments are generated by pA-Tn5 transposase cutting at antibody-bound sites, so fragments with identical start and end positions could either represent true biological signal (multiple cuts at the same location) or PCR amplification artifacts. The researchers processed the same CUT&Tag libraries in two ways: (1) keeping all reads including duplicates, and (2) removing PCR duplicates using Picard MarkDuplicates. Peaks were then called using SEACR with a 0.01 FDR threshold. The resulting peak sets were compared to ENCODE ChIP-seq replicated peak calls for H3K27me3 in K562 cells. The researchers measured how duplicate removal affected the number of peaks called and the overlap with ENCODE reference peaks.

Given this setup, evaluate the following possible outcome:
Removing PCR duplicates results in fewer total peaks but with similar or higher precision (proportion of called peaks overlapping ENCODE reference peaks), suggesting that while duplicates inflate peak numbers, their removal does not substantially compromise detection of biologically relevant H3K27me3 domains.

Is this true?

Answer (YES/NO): YES